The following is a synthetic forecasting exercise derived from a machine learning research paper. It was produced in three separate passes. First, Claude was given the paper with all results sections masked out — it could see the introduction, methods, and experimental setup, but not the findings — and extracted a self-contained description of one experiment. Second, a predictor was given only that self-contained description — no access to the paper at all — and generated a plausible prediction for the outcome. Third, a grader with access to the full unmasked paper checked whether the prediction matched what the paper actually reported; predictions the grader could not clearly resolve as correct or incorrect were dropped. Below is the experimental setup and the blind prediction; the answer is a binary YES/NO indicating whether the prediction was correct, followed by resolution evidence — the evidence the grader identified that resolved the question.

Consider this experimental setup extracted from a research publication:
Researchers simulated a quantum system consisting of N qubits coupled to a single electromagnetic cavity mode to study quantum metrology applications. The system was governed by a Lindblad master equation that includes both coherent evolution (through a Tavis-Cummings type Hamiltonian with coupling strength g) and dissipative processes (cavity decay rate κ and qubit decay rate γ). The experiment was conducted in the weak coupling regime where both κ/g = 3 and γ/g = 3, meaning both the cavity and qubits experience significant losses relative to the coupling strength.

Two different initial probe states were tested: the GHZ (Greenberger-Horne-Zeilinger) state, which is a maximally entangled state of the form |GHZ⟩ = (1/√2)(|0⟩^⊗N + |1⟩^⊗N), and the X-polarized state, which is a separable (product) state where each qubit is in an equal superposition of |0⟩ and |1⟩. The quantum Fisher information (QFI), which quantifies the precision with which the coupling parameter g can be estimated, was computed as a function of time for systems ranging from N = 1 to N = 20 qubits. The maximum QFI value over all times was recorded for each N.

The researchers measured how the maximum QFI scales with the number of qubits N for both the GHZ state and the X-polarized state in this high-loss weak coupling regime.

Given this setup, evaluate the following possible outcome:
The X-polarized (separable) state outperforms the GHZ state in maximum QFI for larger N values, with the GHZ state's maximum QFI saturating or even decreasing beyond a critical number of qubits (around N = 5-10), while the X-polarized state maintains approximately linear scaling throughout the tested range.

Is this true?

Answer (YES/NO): NO